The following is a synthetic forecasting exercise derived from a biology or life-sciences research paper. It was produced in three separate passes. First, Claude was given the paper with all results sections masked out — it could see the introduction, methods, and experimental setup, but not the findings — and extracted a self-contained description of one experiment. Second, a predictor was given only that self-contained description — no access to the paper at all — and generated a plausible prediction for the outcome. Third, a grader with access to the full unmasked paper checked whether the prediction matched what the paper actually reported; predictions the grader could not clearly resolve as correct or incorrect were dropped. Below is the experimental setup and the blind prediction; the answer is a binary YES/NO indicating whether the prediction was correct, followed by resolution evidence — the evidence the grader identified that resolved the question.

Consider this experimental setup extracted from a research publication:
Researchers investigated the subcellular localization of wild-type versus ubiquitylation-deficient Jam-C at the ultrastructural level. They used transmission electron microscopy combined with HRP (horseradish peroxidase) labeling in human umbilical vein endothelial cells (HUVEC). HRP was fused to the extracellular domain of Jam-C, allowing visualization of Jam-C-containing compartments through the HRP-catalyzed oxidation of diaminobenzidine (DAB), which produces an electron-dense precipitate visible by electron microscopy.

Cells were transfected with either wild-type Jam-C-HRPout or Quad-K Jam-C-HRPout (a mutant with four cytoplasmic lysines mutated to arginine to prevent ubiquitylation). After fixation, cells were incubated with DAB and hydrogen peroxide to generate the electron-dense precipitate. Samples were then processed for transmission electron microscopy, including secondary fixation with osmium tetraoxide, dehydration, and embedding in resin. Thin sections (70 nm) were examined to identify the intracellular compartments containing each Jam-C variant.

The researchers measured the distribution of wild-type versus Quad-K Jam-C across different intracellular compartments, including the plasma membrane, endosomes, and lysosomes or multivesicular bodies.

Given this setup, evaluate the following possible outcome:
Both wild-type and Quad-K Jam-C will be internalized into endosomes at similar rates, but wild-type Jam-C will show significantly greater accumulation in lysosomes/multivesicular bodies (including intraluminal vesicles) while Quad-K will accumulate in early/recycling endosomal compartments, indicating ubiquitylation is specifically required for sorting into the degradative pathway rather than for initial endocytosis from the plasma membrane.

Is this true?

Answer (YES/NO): YES